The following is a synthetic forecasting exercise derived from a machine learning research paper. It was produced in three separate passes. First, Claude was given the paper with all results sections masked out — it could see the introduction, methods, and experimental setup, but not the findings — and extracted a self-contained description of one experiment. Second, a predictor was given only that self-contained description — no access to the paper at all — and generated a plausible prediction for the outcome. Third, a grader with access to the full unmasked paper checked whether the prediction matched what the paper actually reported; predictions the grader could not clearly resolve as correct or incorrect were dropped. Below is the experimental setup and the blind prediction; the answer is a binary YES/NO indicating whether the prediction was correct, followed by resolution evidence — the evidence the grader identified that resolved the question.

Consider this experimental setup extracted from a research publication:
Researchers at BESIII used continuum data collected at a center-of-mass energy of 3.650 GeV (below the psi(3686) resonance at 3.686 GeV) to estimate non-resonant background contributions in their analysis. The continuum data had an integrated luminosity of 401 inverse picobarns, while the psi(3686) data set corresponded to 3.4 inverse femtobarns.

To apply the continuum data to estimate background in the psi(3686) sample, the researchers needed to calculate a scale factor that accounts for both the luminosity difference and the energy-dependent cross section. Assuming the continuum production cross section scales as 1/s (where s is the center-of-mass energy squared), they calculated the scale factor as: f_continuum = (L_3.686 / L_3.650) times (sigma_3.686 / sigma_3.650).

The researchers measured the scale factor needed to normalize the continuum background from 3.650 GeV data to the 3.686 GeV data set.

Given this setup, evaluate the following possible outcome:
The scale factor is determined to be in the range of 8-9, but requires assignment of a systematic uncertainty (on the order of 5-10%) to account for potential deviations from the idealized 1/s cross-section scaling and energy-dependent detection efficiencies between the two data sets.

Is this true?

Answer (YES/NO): NO